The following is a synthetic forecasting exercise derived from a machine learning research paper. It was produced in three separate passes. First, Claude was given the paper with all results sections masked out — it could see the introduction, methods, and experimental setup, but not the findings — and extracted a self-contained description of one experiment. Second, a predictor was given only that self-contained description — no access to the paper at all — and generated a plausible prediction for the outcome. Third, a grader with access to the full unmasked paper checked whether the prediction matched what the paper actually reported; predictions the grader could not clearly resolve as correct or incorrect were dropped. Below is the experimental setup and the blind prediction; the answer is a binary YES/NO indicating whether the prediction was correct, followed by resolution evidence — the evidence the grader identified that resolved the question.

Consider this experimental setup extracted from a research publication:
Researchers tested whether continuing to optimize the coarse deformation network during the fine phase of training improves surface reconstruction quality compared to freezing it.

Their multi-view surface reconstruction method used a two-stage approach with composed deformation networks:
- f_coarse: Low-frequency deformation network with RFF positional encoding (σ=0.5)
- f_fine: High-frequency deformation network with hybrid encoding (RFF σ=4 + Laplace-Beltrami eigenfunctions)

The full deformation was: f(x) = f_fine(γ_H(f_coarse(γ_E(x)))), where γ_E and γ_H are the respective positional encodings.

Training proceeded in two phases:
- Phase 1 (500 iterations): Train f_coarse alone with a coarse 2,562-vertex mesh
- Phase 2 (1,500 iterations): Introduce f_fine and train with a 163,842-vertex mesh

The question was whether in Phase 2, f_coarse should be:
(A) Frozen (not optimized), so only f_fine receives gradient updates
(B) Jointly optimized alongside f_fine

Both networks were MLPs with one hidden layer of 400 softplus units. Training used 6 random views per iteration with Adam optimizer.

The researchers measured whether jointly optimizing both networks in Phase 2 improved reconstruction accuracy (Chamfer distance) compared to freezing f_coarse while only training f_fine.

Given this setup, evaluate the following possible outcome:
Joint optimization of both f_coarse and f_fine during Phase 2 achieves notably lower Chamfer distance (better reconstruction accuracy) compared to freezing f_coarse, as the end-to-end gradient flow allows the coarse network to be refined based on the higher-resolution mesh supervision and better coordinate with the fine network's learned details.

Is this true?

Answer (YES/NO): NO